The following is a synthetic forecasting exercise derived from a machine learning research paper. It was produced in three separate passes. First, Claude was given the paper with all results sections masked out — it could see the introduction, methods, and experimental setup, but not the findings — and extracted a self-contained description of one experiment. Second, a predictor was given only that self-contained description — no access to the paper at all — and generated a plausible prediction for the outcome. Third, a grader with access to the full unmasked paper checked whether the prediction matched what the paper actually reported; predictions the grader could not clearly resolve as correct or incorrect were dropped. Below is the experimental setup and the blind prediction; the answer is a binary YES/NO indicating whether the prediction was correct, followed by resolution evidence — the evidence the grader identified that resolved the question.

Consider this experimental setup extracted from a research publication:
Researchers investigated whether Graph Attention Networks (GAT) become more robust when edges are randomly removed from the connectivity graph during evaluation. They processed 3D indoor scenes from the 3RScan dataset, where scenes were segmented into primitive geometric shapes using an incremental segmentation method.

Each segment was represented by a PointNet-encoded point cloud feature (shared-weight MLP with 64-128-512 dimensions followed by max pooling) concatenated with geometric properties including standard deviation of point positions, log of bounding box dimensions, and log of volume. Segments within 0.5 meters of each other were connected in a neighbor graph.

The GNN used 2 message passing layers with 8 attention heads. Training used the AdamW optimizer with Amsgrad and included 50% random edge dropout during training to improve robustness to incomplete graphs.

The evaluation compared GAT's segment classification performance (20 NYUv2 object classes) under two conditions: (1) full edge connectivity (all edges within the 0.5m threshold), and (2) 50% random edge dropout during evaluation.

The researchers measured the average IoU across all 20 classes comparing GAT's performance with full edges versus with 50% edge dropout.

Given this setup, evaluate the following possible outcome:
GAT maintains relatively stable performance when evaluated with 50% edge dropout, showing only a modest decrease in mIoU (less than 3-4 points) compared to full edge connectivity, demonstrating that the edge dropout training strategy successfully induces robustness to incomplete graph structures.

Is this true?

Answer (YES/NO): NO